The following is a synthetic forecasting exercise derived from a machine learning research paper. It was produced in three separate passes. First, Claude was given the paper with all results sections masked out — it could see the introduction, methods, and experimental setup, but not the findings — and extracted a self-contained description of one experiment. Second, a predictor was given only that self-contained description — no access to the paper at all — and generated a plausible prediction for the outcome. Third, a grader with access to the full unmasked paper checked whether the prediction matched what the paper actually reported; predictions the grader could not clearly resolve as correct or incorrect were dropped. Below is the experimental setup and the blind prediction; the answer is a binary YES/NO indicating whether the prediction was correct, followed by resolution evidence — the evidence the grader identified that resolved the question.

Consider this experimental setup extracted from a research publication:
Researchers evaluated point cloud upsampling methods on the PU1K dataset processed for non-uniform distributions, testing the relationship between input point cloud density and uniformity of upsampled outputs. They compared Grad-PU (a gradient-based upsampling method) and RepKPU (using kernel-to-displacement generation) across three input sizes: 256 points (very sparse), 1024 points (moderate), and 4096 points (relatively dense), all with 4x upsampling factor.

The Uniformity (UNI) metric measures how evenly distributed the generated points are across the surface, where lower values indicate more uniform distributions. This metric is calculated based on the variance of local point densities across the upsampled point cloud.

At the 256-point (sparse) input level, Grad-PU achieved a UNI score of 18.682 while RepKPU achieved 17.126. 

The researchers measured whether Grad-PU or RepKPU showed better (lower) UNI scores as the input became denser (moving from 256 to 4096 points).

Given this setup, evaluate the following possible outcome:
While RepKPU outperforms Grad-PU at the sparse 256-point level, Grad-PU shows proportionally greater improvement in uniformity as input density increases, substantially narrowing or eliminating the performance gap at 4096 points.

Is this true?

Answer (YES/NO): NO